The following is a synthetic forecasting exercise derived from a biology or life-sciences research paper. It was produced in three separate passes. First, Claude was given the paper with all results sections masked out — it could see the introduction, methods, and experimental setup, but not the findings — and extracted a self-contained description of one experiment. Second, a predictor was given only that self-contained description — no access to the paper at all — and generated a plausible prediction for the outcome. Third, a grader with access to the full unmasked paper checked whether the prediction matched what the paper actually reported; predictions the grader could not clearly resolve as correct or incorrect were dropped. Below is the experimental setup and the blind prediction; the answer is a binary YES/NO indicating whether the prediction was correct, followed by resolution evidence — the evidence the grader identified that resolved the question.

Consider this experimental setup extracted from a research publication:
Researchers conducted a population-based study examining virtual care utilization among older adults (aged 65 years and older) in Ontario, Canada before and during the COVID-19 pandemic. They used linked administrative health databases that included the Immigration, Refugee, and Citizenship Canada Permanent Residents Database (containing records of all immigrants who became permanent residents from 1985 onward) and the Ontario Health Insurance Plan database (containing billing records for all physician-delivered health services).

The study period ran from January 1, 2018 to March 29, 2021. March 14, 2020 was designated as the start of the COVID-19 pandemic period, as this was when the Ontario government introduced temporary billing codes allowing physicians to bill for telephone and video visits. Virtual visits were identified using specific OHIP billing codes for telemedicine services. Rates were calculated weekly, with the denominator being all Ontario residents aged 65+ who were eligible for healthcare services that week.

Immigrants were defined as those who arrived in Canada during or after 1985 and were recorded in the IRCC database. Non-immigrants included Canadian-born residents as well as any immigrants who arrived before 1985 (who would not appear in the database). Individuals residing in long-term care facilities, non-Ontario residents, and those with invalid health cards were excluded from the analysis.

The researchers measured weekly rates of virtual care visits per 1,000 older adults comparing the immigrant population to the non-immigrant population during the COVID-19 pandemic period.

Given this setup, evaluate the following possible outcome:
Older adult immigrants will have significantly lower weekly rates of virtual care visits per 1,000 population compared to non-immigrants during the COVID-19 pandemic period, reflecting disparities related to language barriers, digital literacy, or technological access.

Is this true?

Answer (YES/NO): NO